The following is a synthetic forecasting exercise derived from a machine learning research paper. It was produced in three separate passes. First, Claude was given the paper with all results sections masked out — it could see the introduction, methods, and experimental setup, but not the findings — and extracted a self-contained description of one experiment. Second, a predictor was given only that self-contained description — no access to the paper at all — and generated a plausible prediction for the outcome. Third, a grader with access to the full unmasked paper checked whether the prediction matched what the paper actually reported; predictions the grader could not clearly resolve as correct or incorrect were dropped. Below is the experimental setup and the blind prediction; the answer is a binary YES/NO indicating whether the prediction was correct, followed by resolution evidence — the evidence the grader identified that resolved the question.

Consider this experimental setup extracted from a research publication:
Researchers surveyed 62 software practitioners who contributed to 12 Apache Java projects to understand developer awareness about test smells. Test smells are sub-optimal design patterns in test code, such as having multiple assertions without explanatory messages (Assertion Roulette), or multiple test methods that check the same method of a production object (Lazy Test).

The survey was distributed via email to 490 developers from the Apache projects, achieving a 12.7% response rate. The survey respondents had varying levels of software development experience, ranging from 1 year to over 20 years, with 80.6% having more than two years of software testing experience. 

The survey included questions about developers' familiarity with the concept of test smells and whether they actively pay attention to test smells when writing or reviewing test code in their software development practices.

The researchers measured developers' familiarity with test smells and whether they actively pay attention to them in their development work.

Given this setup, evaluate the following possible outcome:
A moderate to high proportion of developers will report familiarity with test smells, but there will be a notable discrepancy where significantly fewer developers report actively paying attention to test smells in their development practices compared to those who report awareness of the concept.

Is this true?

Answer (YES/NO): NO